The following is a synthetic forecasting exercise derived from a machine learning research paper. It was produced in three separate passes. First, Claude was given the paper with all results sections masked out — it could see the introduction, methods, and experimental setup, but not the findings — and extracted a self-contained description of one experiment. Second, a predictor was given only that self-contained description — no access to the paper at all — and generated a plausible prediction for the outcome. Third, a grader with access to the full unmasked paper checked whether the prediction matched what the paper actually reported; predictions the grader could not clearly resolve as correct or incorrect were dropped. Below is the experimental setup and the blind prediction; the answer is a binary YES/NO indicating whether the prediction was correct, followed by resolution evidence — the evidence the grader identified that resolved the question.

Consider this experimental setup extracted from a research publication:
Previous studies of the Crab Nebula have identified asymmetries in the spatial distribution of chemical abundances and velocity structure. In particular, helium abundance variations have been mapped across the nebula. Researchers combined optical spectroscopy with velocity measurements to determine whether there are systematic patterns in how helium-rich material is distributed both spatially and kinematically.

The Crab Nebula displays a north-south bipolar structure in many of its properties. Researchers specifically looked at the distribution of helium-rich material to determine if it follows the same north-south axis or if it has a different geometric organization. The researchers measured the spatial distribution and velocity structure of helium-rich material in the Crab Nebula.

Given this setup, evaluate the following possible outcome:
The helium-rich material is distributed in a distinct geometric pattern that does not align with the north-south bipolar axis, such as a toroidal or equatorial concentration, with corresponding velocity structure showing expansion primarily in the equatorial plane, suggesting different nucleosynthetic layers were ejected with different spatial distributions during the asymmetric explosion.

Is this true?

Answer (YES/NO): NO